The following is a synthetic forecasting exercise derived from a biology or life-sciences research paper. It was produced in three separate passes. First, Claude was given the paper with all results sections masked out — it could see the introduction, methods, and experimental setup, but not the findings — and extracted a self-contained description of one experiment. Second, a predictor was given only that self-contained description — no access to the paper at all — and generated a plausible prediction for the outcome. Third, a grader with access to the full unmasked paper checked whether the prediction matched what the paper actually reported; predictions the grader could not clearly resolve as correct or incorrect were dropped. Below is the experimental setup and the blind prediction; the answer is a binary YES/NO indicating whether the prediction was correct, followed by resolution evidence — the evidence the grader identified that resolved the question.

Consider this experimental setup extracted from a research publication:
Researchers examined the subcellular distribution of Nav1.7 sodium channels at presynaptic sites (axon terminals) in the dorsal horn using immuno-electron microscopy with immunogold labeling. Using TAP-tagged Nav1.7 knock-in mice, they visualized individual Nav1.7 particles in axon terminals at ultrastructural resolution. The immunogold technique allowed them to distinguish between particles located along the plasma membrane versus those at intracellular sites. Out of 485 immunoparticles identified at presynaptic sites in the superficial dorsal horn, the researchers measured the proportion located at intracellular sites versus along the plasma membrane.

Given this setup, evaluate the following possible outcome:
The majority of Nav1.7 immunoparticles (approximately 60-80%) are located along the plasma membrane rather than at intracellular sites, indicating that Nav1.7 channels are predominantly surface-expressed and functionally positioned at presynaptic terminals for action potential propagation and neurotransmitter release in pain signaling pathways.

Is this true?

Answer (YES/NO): NO